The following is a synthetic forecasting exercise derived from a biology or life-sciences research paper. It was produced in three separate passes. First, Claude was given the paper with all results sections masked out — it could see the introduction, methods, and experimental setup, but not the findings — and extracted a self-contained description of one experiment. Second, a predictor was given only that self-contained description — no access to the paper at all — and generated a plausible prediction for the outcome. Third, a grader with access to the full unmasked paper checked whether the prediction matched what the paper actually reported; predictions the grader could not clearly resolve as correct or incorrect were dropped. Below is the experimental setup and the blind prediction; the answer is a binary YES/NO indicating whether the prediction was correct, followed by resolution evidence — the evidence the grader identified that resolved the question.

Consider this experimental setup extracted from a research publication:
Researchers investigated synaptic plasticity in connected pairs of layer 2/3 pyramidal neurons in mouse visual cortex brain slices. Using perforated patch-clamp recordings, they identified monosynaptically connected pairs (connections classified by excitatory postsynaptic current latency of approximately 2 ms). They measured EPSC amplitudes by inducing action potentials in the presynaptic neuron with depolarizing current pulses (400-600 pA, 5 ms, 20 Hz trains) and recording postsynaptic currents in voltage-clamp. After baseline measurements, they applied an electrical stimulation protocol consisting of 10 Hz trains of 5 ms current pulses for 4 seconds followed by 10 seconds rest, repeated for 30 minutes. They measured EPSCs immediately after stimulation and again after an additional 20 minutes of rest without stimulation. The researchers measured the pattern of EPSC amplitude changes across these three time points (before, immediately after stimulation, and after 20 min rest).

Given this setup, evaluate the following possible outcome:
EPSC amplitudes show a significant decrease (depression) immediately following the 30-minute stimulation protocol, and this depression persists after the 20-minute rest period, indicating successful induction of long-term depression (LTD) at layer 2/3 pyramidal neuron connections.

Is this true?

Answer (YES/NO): NO